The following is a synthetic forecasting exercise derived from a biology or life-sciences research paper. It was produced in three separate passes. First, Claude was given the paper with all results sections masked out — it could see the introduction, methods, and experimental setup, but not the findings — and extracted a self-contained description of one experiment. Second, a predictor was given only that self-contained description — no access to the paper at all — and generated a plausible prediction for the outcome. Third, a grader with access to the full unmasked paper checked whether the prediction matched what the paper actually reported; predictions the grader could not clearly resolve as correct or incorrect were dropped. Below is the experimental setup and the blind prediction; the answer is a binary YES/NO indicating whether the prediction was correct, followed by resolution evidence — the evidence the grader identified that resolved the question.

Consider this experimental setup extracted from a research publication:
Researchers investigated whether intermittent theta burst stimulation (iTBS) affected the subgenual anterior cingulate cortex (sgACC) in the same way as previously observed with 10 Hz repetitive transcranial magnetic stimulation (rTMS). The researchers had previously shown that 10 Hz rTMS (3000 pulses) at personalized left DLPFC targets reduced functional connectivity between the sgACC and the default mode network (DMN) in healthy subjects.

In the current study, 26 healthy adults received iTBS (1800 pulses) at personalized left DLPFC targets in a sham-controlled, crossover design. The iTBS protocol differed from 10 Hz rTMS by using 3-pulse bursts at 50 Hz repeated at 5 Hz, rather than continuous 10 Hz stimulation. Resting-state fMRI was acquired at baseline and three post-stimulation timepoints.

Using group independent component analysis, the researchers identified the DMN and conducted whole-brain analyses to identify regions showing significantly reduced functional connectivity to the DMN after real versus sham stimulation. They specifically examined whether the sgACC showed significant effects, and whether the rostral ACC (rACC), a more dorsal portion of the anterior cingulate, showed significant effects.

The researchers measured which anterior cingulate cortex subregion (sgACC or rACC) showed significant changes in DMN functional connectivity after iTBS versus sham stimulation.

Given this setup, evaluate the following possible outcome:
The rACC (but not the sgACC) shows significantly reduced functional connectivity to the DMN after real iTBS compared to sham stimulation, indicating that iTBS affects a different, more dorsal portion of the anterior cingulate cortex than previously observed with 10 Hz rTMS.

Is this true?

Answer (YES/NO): YES